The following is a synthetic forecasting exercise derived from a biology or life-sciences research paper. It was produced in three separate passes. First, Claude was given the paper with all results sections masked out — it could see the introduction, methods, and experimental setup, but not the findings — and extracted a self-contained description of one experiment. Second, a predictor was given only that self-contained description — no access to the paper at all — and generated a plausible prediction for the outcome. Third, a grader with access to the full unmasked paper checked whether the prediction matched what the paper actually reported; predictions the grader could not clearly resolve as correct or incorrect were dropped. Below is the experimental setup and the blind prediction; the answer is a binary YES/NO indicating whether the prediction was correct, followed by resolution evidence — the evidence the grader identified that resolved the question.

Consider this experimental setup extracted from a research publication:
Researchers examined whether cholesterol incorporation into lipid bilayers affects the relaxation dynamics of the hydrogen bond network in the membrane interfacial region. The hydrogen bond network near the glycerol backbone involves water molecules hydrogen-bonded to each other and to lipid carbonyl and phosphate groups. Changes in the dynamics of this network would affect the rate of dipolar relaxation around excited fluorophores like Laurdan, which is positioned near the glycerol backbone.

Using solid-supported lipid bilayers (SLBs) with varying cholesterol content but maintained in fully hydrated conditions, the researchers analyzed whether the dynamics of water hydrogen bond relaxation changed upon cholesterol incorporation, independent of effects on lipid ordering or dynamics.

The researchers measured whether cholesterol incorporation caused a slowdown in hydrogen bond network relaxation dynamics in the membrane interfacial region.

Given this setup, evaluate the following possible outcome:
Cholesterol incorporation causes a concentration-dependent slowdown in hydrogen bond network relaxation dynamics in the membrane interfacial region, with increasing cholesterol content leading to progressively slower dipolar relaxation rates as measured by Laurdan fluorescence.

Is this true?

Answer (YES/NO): NO